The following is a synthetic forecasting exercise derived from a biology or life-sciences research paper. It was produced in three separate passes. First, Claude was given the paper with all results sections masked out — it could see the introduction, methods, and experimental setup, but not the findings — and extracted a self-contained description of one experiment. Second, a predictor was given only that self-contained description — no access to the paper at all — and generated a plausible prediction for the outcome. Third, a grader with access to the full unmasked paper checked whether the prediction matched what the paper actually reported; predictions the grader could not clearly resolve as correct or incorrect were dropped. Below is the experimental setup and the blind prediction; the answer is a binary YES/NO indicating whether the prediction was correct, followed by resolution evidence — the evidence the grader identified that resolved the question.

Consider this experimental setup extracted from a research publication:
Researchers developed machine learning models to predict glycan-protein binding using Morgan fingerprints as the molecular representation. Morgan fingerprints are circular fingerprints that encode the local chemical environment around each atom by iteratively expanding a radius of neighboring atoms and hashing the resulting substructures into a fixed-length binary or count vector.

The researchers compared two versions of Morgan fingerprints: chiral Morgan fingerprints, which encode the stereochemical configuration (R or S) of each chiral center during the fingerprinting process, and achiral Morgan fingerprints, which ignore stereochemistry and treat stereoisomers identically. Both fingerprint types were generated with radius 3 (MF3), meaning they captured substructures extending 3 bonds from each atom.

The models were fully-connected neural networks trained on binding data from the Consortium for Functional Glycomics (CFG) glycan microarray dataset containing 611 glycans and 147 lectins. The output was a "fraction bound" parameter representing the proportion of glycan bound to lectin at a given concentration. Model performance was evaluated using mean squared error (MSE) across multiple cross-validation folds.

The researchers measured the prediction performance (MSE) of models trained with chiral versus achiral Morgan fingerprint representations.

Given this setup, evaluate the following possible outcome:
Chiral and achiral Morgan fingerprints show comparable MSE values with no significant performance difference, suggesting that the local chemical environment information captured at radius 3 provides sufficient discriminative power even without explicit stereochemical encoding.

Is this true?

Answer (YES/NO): NO